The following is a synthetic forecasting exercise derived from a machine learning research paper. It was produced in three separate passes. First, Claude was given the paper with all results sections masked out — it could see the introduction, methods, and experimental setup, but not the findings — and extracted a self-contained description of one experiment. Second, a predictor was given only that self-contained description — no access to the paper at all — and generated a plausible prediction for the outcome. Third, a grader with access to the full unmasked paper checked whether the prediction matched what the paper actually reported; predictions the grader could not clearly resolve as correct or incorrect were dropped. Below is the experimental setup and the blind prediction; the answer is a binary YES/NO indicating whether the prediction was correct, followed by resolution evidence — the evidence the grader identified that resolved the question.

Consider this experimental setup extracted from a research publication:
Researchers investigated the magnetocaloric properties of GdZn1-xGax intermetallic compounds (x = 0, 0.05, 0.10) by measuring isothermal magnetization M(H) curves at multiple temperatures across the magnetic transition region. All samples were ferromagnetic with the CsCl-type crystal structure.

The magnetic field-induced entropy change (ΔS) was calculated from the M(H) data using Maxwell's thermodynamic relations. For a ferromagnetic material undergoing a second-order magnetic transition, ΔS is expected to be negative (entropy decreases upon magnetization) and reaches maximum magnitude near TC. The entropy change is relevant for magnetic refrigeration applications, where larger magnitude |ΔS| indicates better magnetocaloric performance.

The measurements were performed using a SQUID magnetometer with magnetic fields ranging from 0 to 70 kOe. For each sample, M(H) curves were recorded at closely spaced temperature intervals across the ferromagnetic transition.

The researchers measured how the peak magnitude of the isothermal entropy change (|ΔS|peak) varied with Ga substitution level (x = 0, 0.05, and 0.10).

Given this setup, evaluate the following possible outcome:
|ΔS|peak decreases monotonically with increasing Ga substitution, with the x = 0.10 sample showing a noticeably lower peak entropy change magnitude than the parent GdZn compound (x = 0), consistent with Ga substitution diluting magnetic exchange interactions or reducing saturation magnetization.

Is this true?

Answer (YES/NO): NO